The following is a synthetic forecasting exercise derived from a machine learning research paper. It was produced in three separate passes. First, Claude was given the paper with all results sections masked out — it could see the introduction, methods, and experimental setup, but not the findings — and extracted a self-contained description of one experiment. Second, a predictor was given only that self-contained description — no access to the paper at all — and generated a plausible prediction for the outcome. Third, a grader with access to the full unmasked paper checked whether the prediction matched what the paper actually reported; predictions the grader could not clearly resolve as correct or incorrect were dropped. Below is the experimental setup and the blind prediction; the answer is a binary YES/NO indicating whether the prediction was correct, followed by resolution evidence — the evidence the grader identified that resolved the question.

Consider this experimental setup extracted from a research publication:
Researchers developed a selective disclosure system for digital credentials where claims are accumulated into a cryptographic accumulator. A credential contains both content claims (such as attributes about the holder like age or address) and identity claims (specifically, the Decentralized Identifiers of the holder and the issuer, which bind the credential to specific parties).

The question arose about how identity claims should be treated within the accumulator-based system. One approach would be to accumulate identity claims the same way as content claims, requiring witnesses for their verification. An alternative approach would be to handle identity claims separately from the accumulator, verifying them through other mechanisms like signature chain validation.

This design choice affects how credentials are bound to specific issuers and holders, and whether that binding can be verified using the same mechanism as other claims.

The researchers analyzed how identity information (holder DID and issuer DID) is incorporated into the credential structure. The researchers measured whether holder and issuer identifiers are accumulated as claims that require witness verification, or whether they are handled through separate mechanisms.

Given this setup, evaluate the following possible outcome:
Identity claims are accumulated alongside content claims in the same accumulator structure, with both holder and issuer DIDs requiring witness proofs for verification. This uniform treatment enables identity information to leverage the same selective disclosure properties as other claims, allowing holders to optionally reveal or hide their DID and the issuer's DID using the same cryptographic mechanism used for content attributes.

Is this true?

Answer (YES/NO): YES